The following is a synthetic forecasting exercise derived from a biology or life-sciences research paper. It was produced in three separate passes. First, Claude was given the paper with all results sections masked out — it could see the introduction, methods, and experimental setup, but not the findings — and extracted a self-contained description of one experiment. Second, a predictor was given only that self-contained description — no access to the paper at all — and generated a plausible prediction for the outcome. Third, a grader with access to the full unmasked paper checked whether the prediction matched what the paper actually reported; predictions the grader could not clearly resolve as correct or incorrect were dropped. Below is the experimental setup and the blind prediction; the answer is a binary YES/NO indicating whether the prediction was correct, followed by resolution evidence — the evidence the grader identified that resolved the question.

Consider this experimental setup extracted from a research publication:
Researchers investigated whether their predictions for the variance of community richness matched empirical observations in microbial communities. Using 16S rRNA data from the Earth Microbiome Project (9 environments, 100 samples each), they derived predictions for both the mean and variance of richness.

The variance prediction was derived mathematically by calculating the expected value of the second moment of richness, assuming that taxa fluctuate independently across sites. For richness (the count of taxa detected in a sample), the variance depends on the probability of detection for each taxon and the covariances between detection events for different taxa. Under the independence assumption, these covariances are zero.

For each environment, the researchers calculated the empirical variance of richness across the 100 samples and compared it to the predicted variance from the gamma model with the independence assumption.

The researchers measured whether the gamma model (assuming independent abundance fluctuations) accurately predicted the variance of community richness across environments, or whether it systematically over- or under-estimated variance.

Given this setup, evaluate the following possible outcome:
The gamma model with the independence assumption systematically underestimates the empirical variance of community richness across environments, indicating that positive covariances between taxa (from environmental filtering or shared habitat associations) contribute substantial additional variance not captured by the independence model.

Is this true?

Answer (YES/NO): YES